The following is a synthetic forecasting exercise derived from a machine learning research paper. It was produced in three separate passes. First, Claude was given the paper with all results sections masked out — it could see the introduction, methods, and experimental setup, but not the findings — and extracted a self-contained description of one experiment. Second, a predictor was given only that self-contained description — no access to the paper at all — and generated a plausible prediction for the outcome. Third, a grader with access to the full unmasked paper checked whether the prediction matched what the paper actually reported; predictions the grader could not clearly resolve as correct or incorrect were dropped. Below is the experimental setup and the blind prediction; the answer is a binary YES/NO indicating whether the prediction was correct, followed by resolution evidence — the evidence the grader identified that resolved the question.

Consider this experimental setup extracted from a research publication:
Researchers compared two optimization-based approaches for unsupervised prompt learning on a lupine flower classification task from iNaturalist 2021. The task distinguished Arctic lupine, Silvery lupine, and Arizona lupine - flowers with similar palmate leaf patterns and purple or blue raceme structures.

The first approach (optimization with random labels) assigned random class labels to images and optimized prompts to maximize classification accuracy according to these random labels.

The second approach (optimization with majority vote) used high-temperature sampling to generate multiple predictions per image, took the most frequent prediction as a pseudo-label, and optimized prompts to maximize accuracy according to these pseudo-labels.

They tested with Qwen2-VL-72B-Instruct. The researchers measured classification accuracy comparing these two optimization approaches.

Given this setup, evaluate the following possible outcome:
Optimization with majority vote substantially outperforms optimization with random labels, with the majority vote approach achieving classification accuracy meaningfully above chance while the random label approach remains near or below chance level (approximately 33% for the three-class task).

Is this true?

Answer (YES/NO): NO